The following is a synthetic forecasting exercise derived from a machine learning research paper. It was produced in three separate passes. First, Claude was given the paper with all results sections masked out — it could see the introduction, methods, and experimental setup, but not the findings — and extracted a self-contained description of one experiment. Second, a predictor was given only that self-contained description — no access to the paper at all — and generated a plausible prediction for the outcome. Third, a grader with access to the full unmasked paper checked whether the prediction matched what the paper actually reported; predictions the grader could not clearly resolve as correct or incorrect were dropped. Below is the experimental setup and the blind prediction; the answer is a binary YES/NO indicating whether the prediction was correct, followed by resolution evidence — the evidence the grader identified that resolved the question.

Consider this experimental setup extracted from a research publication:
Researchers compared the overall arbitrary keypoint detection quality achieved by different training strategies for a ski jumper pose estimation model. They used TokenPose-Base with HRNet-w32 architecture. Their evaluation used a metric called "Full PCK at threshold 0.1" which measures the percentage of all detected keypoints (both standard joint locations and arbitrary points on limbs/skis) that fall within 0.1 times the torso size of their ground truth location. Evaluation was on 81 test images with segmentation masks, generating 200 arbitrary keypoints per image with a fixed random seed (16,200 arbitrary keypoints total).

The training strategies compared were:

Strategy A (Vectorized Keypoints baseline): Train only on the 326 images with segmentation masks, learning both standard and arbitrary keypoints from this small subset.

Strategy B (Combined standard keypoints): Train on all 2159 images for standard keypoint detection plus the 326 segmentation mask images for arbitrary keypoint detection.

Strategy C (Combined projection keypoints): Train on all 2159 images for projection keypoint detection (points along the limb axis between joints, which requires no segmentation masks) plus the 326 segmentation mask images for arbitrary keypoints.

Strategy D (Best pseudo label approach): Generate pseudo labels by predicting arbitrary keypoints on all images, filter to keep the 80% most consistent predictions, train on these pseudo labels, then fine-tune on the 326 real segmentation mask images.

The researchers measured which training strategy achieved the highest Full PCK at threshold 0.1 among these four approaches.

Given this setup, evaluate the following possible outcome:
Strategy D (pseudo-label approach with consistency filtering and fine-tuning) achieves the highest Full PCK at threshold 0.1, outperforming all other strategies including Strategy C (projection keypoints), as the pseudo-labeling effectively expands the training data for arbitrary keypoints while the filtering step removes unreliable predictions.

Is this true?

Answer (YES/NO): NO